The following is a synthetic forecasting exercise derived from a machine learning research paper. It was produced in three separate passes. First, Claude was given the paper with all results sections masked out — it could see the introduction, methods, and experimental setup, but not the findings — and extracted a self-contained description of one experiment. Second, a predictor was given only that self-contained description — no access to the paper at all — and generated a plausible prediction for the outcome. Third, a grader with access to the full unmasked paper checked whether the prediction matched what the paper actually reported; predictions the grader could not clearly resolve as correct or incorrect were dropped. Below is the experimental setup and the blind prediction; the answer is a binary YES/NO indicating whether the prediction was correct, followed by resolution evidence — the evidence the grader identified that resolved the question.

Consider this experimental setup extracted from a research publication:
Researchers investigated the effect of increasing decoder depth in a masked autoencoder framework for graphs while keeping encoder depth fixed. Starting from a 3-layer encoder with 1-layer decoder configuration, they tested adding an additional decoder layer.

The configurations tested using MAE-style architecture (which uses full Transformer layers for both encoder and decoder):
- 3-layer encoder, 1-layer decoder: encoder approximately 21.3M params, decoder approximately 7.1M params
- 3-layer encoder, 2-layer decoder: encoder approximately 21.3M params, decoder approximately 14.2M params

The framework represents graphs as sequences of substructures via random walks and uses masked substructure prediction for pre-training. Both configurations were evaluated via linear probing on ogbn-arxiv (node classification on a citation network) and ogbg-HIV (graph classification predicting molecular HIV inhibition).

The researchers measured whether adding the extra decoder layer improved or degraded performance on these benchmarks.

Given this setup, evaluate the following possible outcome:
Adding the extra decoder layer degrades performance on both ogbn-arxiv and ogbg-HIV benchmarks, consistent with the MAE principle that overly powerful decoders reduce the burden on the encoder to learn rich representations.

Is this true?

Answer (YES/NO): YES